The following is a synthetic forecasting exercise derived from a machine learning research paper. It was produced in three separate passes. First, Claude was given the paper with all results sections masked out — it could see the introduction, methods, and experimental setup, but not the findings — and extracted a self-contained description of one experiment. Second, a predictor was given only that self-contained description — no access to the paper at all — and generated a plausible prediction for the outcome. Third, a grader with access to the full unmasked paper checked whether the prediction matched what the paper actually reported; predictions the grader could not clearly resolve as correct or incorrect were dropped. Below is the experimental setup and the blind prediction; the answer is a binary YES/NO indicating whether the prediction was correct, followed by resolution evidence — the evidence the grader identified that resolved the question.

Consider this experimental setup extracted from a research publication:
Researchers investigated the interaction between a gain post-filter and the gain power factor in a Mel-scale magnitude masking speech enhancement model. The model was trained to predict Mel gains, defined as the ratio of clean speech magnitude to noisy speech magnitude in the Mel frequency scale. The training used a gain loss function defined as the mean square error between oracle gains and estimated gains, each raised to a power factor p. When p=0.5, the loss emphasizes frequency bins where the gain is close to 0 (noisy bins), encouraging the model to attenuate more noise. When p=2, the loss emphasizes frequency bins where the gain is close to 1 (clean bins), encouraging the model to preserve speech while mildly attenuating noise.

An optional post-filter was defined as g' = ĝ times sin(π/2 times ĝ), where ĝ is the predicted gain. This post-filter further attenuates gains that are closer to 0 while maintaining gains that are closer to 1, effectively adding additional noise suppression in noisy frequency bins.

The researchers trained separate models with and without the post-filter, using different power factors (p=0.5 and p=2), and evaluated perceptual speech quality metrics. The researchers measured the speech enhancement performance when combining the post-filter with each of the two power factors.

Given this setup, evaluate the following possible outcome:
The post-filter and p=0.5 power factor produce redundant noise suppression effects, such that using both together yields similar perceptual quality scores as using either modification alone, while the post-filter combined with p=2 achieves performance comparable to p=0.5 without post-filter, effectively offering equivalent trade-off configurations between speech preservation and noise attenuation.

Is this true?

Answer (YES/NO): NO